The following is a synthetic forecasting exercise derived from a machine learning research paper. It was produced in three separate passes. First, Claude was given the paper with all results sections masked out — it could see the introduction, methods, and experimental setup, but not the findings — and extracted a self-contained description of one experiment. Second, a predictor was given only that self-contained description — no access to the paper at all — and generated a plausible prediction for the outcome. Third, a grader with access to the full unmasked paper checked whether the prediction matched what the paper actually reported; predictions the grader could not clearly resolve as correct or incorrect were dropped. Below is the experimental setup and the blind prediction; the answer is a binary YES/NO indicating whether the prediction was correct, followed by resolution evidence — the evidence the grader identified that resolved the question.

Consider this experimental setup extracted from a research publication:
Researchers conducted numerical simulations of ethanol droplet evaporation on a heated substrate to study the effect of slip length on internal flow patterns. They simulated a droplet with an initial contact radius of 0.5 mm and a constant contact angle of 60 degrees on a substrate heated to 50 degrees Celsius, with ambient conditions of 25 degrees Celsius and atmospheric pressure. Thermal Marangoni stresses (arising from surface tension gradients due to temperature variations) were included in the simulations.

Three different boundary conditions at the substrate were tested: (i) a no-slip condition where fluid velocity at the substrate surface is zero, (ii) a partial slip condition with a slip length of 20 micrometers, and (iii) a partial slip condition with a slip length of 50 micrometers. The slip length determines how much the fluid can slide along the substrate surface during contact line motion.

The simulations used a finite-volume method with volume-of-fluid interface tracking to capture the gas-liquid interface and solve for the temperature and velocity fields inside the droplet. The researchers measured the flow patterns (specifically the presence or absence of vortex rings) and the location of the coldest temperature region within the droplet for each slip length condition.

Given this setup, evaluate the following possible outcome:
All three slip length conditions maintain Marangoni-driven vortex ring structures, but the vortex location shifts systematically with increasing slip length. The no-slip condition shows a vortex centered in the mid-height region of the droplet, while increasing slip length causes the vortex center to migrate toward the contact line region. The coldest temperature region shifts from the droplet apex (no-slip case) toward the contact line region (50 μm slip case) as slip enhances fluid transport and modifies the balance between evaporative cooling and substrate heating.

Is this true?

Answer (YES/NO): NO